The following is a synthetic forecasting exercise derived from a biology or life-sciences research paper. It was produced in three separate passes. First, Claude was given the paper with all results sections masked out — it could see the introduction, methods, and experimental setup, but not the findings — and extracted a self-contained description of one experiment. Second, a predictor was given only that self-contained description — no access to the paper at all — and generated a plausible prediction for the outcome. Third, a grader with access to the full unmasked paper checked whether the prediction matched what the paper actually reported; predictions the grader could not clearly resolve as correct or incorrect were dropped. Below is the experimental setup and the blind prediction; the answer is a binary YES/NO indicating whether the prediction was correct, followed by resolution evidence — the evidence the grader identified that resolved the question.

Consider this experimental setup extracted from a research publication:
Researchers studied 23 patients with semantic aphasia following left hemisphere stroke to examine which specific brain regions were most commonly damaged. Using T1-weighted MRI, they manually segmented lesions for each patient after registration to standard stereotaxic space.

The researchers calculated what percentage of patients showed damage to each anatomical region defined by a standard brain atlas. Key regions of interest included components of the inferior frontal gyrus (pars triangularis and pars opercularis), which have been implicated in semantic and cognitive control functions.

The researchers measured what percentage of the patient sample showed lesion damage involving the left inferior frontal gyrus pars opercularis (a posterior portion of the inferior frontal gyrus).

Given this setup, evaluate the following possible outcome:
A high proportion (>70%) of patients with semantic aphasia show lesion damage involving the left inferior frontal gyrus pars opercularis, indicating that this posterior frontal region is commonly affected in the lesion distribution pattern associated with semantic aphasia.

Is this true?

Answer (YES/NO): NO